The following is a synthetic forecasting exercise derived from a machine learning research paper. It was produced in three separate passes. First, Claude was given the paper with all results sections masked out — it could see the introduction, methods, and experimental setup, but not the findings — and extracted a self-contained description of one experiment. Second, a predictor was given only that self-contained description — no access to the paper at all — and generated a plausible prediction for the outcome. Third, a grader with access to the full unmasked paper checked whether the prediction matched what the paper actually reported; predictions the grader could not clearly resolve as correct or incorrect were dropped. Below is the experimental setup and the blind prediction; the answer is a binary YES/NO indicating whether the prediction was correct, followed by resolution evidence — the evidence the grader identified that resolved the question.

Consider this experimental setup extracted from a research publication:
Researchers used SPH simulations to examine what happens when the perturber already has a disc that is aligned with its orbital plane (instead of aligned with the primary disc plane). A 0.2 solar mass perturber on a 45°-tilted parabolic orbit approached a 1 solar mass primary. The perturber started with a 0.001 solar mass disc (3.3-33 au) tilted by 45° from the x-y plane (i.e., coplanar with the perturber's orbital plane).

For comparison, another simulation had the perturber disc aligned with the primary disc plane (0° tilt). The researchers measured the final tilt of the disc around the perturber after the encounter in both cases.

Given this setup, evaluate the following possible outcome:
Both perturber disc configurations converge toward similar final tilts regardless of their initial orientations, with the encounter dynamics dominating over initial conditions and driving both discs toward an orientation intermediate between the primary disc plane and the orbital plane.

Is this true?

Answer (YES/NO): NO